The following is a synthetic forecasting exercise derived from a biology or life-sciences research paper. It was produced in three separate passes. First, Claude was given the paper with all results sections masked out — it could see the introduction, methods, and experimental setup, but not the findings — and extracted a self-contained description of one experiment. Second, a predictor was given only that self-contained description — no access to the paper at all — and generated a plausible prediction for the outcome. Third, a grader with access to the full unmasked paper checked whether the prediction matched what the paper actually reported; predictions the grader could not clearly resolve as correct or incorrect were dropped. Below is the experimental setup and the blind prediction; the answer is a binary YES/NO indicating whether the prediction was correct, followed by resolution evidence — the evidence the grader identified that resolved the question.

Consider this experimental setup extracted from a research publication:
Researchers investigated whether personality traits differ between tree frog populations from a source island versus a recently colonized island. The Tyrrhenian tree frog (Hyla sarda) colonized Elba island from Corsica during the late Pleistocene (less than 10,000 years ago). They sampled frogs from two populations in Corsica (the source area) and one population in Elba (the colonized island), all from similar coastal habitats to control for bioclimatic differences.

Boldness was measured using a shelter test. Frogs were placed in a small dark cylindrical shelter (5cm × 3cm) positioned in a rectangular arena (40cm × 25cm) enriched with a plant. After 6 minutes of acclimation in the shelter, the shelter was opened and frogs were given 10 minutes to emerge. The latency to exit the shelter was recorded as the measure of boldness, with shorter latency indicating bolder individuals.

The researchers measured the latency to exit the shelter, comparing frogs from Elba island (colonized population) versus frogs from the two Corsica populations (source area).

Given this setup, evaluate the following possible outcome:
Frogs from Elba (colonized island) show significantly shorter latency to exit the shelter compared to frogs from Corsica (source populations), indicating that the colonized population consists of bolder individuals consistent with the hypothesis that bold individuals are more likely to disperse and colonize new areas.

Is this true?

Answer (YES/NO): YES